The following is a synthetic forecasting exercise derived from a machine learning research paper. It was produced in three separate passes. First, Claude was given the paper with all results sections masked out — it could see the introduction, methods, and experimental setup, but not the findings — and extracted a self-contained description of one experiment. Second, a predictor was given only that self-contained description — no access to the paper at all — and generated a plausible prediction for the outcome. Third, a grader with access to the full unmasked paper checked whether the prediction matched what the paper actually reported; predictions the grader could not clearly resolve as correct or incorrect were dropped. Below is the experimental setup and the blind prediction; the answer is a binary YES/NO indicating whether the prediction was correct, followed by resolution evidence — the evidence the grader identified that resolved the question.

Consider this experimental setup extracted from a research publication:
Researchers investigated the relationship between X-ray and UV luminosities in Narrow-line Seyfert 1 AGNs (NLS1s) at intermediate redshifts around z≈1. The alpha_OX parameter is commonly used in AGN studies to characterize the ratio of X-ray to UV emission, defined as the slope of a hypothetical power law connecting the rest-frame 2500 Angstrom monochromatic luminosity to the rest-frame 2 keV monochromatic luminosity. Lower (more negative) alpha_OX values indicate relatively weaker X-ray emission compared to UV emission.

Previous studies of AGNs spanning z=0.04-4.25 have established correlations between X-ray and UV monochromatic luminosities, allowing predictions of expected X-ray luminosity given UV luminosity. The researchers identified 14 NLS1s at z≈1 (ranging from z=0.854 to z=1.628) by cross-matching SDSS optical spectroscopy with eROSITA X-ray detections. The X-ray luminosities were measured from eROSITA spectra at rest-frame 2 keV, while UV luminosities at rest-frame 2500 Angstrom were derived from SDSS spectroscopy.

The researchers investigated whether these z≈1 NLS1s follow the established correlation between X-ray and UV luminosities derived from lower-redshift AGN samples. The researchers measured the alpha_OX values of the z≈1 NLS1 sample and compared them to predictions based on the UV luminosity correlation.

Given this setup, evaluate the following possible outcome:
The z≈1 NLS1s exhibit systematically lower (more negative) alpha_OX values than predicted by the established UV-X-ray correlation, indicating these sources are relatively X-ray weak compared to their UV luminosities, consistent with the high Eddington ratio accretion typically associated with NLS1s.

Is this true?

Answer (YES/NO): NO